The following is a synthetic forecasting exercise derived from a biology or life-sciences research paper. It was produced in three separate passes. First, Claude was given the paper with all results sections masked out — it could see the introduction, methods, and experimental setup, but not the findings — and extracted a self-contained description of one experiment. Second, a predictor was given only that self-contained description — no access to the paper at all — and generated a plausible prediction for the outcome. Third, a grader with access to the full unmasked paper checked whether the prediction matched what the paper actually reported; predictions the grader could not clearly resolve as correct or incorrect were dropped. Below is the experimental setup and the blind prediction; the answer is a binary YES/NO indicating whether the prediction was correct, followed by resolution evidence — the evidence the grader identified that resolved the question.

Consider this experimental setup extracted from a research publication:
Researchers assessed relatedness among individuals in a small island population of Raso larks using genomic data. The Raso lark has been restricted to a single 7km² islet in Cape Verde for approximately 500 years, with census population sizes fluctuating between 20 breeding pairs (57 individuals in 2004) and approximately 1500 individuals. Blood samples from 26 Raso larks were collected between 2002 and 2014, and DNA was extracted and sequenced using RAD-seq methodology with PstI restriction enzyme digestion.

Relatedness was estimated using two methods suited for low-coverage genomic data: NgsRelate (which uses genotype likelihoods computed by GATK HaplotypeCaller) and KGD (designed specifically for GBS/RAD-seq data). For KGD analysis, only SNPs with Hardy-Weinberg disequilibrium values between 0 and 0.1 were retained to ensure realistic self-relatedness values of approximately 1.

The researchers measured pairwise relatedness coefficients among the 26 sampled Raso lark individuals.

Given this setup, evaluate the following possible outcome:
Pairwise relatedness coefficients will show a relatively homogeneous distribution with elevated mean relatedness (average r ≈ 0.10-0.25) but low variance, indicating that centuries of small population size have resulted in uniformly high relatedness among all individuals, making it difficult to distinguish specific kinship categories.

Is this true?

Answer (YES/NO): NO